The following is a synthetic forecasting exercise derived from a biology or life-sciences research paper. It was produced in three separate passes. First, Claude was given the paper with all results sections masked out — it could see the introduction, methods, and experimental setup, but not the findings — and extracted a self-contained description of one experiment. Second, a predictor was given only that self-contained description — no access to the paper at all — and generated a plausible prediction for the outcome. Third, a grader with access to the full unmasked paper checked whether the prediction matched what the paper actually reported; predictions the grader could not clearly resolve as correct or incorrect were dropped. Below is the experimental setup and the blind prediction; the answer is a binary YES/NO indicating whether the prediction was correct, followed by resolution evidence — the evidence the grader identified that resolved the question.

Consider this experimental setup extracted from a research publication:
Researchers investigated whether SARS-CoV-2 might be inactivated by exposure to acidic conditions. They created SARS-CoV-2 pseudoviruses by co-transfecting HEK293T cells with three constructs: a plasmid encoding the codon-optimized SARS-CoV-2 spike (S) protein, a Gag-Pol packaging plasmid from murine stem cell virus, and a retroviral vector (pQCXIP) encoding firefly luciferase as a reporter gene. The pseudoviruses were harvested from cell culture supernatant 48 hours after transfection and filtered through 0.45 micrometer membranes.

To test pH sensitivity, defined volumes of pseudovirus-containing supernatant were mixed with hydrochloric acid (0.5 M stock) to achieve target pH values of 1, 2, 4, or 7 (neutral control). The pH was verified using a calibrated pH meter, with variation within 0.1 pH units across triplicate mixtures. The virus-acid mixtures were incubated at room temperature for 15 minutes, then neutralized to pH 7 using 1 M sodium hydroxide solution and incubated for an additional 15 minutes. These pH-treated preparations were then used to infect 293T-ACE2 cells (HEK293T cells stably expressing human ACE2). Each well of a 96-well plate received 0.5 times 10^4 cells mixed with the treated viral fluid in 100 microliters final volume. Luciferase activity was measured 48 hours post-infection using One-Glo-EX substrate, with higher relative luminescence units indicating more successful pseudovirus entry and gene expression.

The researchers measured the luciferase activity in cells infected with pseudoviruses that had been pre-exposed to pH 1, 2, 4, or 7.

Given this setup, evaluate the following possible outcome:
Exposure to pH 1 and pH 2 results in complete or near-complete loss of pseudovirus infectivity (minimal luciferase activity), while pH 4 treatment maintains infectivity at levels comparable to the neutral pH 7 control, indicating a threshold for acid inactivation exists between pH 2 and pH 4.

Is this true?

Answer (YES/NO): NO